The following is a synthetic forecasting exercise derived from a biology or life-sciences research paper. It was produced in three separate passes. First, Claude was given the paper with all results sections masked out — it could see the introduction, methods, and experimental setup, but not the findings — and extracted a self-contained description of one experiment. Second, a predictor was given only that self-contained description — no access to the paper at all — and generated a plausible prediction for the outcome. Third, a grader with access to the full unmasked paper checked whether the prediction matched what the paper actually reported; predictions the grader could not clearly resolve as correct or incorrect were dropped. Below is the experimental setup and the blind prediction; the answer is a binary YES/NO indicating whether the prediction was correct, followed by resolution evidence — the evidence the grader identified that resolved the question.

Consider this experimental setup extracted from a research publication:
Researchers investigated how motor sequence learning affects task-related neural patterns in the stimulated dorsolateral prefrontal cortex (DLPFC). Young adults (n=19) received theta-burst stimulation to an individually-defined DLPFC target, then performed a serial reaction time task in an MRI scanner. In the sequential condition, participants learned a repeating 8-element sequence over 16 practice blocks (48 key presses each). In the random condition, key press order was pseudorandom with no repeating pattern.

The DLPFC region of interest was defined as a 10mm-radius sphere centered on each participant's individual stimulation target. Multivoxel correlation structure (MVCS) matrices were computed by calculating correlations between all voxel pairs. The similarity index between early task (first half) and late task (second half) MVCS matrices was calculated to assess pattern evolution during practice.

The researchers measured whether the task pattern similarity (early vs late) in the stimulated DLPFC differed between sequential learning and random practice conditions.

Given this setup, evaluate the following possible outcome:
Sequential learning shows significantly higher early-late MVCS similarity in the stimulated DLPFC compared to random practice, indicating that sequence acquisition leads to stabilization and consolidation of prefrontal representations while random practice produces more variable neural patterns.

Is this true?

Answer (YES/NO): NO